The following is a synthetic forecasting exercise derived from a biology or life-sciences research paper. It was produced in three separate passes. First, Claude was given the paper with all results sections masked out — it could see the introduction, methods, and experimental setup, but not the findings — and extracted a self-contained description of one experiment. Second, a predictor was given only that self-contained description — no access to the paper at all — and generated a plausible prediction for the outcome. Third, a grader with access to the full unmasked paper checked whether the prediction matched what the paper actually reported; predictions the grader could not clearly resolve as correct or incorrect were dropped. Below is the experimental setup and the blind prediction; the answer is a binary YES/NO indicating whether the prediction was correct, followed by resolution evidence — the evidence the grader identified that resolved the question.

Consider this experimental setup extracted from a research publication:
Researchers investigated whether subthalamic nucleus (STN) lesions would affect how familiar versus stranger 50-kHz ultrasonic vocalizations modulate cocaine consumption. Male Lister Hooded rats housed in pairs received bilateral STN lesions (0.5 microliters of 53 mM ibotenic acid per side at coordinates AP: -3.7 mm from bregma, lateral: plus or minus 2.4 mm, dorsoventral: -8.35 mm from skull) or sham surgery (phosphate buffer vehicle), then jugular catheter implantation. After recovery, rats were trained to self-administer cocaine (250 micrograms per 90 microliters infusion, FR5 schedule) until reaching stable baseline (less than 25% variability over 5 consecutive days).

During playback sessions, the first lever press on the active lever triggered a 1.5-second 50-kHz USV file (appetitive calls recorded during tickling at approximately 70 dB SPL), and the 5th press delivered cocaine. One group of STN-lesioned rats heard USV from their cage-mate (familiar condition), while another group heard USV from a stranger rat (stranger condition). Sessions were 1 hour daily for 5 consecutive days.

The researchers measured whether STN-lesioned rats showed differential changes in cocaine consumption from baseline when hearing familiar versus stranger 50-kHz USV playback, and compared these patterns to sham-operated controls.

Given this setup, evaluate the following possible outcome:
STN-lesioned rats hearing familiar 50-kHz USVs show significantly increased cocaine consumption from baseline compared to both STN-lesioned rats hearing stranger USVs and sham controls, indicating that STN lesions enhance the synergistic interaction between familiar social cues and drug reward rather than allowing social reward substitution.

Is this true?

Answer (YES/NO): NO